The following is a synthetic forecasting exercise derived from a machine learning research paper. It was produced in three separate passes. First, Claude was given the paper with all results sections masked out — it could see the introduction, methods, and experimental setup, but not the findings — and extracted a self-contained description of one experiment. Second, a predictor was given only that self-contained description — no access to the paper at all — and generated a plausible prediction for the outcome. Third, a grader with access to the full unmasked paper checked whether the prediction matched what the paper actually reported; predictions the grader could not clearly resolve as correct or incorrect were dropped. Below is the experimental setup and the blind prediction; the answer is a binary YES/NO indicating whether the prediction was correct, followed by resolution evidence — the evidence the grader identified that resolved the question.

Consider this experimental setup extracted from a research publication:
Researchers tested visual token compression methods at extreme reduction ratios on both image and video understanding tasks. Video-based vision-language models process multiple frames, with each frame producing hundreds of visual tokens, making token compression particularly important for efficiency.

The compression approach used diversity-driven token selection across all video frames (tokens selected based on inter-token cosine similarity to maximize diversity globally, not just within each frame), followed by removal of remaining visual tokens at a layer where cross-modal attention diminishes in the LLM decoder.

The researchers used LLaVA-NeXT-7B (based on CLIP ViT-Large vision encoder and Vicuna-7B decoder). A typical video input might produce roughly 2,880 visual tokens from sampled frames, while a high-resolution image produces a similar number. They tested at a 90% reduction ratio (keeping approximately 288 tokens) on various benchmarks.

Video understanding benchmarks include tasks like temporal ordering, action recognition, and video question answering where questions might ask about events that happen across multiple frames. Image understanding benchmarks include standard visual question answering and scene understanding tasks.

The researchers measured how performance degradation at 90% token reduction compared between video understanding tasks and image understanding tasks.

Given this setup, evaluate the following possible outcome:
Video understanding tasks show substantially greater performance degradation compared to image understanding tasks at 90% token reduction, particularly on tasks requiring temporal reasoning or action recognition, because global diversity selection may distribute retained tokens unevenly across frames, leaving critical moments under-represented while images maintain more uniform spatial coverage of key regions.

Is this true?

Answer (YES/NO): NO